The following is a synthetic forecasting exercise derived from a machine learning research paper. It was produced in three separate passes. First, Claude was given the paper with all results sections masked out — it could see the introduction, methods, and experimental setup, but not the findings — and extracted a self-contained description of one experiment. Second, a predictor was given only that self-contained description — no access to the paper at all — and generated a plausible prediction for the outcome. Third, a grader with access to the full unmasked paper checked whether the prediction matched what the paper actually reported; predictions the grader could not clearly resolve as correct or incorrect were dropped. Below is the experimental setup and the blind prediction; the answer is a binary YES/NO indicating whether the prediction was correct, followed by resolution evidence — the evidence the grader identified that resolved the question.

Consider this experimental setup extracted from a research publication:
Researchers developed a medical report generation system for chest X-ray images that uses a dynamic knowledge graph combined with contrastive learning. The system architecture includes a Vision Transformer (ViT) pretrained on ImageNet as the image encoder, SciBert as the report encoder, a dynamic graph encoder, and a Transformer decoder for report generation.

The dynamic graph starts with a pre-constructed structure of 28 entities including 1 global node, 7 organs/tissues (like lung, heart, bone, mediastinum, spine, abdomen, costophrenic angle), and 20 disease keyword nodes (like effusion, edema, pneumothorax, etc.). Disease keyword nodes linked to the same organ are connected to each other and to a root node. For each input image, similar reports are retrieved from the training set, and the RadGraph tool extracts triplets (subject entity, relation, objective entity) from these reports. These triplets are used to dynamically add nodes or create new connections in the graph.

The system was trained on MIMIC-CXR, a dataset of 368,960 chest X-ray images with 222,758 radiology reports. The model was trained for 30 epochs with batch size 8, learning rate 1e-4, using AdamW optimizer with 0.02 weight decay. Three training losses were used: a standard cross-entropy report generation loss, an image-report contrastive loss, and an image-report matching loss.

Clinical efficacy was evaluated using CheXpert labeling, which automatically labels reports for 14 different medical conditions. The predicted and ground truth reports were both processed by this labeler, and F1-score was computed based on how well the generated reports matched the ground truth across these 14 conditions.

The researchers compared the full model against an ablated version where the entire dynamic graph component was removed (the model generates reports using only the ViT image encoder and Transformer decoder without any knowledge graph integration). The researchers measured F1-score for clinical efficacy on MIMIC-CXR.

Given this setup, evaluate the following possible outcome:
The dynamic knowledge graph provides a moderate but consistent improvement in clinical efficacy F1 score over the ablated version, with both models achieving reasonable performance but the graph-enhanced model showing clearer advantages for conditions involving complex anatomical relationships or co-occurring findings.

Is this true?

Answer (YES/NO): NO